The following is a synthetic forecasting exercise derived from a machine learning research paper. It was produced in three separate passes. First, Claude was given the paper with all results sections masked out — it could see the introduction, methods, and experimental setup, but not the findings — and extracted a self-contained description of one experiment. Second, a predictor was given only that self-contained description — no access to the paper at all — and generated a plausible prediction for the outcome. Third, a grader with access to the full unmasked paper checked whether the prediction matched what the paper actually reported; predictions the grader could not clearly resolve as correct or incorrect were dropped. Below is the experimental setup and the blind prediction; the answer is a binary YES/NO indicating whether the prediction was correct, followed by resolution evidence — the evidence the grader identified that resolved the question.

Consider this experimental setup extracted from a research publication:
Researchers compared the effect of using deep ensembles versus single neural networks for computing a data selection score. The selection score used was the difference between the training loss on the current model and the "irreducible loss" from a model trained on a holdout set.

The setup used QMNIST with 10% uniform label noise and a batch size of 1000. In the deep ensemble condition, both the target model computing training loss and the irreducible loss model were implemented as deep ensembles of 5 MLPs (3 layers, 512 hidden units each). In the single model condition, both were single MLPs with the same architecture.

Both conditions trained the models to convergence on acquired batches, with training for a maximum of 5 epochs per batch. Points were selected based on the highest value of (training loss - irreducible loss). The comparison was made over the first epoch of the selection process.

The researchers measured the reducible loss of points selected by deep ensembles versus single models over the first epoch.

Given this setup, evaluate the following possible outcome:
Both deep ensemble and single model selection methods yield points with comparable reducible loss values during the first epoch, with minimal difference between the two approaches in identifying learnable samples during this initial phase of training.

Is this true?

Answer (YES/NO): YES